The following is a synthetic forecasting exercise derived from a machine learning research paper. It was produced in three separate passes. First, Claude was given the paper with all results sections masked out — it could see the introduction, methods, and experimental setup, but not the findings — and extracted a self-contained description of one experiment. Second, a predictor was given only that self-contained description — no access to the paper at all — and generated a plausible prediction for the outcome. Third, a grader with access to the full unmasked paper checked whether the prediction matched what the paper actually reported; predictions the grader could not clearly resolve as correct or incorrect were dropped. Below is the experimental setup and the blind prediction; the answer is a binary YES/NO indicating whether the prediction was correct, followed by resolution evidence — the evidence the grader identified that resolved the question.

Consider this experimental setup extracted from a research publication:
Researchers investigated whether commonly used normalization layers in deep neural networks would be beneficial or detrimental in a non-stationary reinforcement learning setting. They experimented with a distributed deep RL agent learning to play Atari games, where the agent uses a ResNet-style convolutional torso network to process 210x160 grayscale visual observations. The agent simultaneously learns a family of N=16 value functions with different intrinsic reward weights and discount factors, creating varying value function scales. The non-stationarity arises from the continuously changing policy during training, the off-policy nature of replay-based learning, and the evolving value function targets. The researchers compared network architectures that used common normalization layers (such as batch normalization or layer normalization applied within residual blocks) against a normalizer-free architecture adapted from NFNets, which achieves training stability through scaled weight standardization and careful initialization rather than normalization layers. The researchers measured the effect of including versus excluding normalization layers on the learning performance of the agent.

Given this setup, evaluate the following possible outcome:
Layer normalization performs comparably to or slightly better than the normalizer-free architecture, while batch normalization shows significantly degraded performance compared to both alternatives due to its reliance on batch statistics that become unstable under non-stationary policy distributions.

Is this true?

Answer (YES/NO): NO